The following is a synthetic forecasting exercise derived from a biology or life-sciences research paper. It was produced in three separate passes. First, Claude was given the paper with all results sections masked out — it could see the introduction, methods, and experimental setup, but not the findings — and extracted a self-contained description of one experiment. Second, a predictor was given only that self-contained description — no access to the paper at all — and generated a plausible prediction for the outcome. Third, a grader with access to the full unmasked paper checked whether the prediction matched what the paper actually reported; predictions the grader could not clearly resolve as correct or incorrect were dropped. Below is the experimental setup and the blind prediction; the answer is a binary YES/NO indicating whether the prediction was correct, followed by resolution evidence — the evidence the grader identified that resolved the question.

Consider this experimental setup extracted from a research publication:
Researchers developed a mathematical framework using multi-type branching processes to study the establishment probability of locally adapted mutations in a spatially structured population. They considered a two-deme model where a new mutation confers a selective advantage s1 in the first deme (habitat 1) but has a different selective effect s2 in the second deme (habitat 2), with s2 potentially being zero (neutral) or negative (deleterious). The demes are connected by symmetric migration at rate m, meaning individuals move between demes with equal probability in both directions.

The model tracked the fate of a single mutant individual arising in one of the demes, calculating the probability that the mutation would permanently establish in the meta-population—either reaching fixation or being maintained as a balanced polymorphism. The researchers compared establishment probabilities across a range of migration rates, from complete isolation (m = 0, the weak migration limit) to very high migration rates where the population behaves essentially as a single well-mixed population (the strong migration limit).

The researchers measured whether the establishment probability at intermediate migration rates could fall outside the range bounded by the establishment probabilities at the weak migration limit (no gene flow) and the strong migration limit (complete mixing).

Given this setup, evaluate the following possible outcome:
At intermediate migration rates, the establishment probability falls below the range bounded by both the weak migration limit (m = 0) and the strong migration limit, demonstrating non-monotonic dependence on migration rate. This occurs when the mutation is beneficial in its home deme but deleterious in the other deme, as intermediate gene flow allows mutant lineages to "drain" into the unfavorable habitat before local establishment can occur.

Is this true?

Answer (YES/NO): NO